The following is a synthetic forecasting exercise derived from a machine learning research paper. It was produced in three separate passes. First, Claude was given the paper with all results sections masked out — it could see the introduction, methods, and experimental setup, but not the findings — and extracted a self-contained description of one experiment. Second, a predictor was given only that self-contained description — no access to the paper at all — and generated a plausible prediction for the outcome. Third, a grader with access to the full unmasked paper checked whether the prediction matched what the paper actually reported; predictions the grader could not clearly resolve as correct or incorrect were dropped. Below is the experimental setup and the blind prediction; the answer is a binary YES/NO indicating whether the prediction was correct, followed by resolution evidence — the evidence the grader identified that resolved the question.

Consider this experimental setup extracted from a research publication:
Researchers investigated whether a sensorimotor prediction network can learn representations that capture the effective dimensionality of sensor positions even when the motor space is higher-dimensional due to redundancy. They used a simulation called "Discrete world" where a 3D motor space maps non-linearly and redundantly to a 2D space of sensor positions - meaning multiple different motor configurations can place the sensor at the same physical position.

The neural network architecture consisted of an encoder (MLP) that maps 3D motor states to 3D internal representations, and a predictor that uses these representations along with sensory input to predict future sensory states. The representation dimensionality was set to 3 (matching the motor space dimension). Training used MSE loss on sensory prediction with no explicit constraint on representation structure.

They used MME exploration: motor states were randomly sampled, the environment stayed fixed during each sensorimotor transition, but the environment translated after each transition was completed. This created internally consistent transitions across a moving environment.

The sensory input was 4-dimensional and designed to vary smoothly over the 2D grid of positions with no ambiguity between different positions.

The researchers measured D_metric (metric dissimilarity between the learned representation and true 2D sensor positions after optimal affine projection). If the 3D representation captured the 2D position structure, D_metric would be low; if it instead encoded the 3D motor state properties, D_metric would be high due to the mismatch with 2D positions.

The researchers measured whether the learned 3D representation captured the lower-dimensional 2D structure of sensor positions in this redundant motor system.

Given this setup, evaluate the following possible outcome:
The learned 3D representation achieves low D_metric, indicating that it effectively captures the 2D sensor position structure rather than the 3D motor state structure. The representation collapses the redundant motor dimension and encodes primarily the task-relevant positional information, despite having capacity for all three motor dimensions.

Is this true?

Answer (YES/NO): YES